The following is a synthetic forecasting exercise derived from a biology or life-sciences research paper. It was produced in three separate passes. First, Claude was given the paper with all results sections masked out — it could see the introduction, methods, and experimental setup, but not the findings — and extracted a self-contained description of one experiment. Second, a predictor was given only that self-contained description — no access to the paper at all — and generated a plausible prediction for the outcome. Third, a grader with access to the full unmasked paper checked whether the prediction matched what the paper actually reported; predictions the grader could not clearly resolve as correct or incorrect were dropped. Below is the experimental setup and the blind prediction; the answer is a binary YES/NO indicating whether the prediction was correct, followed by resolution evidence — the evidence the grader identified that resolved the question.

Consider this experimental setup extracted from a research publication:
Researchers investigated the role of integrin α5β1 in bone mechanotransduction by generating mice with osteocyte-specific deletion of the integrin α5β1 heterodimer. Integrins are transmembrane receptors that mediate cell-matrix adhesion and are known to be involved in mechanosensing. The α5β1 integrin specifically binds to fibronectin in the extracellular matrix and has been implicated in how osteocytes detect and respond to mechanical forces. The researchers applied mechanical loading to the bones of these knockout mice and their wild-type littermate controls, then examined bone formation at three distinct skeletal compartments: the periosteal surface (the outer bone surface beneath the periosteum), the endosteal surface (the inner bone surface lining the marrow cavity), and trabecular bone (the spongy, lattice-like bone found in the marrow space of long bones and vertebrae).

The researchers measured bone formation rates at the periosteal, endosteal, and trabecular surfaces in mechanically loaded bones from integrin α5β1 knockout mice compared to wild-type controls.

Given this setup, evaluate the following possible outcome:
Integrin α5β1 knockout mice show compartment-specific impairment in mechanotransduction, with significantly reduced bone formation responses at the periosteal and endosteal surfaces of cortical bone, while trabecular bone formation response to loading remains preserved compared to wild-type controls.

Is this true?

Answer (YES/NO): NO